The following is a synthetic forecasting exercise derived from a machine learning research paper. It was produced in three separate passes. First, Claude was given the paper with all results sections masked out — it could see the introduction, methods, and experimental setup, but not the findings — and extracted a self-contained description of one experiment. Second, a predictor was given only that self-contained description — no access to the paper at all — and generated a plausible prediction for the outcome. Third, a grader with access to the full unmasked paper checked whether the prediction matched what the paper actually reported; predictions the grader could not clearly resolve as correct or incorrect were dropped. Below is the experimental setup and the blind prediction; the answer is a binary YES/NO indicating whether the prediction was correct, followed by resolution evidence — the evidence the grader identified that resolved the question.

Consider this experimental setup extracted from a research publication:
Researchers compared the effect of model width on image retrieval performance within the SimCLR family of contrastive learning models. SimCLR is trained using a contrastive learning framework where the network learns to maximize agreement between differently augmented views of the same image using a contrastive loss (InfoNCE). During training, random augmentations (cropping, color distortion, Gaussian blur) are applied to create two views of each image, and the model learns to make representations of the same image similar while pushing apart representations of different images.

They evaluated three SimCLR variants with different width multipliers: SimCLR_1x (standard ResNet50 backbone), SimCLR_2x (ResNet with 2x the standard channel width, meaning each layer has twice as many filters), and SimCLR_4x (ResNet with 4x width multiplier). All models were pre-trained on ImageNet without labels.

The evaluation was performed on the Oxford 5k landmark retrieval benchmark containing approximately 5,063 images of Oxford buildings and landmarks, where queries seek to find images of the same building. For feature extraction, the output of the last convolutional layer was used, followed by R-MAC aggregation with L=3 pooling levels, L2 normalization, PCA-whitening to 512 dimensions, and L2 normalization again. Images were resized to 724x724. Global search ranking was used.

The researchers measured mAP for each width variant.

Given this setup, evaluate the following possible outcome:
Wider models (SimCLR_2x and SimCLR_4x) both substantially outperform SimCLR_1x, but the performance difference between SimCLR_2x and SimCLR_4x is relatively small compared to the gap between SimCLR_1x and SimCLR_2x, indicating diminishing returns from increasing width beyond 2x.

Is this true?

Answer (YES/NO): YES